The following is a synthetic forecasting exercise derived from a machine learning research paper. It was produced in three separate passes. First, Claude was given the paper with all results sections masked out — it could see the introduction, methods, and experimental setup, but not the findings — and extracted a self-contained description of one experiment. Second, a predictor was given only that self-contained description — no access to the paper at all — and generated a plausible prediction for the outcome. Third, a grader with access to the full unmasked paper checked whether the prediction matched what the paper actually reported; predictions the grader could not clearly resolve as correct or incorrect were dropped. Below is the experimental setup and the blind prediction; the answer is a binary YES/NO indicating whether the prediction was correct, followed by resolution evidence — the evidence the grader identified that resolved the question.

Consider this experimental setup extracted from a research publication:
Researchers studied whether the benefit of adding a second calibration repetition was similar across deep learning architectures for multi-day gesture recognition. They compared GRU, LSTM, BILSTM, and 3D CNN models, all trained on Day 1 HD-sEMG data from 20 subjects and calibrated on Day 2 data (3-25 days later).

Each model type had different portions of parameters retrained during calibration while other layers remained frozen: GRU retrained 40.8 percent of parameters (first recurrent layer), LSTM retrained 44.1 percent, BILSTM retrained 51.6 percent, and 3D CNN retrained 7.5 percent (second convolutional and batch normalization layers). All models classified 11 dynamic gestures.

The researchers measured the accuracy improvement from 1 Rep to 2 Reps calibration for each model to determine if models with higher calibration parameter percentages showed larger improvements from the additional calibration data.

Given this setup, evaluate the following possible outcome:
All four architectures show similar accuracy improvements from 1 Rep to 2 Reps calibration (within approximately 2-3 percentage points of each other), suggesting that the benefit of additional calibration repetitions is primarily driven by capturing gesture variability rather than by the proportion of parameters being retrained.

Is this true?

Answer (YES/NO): YES